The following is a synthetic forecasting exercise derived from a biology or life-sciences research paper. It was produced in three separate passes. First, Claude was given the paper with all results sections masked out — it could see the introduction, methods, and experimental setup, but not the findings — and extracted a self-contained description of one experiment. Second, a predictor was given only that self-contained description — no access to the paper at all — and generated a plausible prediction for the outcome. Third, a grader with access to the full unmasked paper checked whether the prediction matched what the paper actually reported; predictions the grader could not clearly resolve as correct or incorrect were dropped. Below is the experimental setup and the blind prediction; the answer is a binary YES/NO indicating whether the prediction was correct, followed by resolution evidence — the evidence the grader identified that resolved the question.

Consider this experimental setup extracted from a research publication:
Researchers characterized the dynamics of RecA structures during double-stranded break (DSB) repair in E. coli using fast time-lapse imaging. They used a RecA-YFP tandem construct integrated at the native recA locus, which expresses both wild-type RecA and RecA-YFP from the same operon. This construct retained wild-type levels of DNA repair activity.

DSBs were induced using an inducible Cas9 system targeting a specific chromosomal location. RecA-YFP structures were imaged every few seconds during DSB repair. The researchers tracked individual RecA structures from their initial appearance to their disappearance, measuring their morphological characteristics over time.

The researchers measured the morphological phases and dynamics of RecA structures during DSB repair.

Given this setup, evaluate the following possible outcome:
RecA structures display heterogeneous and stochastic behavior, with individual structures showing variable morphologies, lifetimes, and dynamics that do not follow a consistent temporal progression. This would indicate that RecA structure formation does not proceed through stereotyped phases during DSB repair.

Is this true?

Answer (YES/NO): NO